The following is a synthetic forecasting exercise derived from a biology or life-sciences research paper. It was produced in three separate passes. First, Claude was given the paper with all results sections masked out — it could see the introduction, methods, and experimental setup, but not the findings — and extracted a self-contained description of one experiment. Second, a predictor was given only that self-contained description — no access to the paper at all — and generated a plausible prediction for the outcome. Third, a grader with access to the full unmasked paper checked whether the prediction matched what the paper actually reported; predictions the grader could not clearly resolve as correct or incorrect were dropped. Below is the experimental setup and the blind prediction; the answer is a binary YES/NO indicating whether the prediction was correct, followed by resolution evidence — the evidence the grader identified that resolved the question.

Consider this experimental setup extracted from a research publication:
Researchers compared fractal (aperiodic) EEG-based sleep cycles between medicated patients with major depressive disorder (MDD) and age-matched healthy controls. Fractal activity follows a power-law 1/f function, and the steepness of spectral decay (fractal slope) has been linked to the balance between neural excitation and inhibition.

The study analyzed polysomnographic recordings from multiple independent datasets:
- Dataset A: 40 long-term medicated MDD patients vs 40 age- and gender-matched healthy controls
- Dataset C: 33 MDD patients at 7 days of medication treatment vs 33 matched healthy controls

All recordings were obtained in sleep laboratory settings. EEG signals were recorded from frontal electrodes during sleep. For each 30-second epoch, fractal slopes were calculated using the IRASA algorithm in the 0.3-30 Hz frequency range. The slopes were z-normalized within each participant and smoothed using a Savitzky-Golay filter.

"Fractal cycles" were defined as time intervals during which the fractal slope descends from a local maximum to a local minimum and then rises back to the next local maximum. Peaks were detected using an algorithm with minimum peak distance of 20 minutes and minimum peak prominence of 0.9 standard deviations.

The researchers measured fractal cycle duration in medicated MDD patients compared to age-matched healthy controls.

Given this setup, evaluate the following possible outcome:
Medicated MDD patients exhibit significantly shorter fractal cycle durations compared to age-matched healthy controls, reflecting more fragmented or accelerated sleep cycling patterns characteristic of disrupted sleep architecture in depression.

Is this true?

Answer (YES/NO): NO